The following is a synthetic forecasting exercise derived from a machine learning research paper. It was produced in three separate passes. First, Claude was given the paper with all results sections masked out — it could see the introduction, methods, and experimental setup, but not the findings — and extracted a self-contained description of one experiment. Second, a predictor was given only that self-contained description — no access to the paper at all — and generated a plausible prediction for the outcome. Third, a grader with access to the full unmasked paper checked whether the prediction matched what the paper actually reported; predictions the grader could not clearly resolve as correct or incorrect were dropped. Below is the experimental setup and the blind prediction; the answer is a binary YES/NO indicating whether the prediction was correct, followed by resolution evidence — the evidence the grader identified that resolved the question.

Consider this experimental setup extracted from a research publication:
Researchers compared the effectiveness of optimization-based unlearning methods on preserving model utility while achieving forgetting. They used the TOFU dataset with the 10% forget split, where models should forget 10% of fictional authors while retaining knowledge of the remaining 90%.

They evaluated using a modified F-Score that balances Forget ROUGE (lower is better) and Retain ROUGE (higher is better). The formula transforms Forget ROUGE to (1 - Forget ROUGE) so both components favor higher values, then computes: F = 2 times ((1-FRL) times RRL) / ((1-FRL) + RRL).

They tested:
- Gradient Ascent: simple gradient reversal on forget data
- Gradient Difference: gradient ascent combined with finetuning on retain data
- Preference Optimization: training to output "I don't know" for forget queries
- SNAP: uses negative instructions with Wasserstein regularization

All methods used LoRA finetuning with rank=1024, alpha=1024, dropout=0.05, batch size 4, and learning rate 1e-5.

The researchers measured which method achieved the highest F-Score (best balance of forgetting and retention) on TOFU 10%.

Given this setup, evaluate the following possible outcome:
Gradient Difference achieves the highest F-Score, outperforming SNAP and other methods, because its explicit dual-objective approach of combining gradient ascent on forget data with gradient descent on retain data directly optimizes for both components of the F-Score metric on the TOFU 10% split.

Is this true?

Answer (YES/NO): NO